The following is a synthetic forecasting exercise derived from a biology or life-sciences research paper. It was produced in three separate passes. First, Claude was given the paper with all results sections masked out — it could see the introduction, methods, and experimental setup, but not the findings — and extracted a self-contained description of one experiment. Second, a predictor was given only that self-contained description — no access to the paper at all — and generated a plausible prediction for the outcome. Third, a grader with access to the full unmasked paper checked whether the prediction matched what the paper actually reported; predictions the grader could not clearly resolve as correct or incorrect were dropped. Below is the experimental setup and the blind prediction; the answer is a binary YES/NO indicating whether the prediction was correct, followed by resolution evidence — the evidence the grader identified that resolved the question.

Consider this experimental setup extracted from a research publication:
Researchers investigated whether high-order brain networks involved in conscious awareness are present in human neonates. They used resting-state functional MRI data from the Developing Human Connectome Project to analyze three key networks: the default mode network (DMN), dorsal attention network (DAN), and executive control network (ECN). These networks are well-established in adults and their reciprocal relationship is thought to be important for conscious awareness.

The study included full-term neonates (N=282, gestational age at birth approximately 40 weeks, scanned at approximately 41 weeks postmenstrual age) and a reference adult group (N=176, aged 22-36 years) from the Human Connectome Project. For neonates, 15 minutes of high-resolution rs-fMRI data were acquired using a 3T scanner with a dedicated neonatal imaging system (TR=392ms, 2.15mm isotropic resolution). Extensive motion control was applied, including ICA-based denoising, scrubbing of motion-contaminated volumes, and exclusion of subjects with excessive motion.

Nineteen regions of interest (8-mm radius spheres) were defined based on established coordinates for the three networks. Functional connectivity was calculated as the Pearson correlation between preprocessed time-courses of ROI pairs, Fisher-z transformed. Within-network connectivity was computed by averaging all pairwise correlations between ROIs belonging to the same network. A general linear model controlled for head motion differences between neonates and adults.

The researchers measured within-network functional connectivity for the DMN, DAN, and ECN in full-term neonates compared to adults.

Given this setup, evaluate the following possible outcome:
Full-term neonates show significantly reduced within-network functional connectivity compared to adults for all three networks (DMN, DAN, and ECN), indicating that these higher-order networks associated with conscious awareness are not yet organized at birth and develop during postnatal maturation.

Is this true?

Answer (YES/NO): NO